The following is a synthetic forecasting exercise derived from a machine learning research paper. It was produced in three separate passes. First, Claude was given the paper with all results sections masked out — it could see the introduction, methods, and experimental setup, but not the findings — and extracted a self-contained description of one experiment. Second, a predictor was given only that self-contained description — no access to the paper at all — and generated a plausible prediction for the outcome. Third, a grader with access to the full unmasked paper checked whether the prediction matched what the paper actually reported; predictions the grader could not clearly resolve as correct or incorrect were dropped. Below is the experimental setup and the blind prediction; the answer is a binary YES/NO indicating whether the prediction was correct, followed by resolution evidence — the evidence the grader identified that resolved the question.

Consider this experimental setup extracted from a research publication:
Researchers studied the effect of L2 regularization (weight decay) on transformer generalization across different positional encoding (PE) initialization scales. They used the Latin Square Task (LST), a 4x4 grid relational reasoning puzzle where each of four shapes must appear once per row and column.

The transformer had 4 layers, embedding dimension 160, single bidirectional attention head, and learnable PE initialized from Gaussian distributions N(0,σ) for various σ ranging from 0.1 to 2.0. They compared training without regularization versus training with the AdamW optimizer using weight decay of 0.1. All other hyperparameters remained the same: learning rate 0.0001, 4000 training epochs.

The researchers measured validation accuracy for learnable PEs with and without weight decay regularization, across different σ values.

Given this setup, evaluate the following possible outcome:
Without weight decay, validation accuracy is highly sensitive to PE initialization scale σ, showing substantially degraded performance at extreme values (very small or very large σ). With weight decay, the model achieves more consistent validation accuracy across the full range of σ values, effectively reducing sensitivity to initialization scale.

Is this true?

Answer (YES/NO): YES